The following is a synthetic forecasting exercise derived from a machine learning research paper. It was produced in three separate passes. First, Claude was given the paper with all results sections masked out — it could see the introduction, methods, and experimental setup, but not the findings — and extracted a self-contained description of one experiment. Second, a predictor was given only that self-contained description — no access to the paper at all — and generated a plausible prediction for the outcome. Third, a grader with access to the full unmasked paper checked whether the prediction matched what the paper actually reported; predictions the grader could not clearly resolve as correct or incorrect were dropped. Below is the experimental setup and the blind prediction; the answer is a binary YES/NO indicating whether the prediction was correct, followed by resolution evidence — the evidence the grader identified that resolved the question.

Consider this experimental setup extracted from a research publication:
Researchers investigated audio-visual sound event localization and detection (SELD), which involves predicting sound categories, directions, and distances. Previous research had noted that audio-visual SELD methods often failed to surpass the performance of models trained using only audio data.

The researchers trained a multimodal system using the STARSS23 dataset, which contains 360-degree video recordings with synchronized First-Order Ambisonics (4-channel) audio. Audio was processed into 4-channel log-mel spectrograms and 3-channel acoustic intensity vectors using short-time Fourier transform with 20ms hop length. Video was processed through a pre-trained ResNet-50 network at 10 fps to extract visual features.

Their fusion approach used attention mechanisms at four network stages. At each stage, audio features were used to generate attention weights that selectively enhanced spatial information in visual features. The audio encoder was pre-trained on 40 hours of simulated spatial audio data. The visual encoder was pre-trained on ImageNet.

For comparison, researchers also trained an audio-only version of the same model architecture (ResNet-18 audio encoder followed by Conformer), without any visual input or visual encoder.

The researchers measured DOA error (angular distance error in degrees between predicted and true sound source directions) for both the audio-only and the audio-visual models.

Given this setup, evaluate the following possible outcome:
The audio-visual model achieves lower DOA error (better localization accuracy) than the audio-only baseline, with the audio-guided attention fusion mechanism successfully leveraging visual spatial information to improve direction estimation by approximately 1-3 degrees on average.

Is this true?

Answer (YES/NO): YES